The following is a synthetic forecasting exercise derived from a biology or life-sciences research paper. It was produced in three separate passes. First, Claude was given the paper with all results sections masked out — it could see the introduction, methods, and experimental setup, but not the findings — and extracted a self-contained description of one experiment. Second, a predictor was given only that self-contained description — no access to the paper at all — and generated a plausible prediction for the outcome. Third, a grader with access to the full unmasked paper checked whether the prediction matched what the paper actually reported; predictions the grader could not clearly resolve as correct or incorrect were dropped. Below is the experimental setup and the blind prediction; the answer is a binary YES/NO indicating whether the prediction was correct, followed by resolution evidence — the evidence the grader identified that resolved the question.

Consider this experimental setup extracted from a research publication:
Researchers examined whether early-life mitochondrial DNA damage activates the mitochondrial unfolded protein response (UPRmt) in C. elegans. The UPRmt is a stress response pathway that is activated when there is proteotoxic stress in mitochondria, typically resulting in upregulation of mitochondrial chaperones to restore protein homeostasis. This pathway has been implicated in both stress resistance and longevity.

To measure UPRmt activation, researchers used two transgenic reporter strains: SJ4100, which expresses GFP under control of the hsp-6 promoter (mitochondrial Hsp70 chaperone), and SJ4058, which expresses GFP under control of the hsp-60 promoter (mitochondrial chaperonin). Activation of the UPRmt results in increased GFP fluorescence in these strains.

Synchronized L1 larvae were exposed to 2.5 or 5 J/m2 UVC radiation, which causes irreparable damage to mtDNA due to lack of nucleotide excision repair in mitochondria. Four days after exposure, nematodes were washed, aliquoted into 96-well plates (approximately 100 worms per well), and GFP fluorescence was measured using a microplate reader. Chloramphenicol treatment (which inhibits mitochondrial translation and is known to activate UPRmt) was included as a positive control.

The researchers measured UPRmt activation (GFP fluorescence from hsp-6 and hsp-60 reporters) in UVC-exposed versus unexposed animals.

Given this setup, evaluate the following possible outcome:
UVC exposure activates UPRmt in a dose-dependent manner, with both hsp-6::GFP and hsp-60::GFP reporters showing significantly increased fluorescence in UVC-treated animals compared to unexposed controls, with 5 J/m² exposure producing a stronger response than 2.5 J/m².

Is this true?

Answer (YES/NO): NO